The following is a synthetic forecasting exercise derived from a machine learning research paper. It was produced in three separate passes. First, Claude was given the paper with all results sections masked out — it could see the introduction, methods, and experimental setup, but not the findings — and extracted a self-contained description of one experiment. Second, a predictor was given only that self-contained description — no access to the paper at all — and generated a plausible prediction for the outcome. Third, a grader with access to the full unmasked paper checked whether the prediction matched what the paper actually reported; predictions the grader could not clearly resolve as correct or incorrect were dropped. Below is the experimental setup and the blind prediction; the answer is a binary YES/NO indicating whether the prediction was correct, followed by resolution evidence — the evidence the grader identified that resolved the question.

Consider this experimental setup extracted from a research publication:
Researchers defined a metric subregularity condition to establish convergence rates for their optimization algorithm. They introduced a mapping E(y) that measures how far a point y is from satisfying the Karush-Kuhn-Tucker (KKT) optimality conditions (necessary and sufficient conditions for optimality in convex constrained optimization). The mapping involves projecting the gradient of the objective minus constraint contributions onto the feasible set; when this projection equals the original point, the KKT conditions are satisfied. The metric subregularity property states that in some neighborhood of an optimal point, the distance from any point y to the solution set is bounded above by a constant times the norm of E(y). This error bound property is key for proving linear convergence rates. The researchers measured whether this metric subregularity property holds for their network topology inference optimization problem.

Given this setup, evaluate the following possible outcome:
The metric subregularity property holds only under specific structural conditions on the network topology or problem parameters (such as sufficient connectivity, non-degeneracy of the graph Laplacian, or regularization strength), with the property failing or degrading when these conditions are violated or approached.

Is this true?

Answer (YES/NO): NO